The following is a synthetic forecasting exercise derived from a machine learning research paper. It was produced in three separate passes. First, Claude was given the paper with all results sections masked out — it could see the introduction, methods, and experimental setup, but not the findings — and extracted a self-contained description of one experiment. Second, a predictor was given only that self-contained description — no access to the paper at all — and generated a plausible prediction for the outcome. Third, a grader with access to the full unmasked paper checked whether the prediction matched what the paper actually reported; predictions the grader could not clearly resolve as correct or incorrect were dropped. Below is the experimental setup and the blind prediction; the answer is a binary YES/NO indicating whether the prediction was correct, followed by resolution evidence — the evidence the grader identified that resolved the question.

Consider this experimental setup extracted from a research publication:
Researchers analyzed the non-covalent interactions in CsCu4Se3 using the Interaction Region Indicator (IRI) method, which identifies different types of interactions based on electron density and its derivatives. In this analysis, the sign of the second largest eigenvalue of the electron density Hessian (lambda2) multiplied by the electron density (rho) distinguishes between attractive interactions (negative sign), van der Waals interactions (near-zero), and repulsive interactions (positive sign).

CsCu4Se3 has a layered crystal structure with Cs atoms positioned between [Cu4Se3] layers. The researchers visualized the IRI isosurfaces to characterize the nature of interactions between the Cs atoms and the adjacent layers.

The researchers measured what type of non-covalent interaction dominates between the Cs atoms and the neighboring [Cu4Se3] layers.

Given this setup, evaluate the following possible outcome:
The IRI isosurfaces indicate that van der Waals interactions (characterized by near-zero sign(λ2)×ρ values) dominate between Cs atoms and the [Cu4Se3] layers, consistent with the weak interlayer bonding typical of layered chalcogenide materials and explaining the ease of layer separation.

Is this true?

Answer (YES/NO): YES